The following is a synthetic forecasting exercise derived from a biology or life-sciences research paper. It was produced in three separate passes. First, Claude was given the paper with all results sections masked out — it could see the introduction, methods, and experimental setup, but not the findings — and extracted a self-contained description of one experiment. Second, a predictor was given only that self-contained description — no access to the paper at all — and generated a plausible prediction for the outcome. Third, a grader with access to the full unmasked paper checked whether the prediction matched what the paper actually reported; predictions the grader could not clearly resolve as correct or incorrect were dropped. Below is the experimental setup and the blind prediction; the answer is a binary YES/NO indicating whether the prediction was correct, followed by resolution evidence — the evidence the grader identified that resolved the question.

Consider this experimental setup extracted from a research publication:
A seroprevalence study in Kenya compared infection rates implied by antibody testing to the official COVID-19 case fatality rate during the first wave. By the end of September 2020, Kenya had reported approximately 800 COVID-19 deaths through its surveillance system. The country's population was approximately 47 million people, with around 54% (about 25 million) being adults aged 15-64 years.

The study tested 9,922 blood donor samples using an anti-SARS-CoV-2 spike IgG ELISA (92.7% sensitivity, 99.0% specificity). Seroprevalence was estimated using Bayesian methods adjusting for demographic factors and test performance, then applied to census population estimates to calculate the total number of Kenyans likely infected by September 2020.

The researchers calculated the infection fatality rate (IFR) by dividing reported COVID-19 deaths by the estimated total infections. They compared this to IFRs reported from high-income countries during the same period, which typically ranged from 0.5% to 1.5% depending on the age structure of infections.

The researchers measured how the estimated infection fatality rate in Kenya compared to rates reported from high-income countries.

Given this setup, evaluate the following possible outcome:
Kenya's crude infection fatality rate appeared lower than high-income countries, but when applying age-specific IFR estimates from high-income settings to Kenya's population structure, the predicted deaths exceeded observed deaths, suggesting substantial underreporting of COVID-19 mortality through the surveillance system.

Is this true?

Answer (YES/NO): NO